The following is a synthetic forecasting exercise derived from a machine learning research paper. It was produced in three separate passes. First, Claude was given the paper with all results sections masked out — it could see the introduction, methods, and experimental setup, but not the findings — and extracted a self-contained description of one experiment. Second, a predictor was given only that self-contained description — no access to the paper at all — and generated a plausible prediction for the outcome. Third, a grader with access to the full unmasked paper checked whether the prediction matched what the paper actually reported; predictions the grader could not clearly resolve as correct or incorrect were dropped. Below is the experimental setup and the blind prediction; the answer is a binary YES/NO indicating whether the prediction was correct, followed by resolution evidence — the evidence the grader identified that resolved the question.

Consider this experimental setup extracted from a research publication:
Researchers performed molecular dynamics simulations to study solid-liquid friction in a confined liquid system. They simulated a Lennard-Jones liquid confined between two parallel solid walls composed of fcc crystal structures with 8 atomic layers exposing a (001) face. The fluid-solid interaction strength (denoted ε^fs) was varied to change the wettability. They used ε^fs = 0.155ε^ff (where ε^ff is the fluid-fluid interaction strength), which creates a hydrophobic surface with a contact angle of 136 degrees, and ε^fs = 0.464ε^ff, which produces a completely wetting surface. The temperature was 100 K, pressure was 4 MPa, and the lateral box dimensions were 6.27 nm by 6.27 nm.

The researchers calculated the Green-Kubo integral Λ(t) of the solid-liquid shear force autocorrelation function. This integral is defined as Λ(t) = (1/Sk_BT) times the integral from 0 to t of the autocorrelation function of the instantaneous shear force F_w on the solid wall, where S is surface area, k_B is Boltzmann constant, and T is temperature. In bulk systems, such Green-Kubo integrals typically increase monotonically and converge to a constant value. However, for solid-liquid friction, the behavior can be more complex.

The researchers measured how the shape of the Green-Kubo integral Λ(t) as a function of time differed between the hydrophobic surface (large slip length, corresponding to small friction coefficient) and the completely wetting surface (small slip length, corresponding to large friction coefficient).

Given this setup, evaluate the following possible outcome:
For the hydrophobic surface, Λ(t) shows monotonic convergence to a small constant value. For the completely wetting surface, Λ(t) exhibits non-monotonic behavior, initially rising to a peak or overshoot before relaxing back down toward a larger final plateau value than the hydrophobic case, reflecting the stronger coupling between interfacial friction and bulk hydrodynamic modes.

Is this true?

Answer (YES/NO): NO